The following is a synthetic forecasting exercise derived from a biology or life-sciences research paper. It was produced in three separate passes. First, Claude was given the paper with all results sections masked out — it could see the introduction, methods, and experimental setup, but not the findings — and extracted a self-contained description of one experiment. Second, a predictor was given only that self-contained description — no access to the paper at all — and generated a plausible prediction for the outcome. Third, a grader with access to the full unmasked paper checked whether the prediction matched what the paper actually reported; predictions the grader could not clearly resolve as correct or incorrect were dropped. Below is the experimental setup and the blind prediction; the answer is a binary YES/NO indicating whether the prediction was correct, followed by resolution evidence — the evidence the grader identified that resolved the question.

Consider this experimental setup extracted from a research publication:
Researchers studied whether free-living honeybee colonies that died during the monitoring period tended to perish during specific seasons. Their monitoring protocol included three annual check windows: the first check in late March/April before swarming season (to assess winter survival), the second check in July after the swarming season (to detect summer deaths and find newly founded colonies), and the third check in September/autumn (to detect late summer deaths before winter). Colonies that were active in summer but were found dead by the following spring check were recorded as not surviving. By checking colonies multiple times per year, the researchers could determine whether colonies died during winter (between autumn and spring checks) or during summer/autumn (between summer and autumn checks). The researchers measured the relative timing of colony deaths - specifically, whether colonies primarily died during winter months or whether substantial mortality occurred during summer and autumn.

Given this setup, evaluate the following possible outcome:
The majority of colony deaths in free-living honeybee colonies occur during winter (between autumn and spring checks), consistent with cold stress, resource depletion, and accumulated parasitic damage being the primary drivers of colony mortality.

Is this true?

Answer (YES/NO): YES